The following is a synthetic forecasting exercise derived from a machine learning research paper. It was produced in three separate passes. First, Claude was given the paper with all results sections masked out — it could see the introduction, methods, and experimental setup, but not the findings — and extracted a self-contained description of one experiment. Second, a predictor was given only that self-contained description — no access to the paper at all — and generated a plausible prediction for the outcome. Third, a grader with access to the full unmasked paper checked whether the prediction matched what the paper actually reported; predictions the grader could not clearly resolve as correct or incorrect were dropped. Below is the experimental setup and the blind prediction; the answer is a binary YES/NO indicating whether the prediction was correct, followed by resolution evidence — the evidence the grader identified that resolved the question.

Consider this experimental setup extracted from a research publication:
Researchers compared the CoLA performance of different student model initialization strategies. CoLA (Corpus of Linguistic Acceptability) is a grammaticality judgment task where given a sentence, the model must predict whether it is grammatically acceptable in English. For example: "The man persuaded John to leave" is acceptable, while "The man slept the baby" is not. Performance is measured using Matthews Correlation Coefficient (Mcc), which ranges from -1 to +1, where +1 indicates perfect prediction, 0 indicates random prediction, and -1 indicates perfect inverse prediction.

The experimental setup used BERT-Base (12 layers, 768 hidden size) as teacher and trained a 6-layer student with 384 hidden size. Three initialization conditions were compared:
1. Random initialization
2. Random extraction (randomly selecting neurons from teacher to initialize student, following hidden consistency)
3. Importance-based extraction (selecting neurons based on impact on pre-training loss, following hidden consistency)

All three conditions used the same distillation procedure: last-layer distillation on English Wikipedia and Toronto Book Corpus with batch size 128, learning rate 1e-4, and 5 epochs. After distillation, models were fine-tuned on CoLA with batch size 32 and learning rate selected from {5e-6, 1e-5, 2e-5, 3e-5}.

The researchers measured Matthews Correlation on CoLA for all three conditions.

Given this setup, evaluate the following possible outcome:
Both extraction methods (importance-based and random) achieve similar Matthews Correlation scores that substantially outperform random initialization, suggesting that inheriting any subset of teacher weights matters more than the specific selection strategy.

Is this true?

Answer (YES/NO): NO